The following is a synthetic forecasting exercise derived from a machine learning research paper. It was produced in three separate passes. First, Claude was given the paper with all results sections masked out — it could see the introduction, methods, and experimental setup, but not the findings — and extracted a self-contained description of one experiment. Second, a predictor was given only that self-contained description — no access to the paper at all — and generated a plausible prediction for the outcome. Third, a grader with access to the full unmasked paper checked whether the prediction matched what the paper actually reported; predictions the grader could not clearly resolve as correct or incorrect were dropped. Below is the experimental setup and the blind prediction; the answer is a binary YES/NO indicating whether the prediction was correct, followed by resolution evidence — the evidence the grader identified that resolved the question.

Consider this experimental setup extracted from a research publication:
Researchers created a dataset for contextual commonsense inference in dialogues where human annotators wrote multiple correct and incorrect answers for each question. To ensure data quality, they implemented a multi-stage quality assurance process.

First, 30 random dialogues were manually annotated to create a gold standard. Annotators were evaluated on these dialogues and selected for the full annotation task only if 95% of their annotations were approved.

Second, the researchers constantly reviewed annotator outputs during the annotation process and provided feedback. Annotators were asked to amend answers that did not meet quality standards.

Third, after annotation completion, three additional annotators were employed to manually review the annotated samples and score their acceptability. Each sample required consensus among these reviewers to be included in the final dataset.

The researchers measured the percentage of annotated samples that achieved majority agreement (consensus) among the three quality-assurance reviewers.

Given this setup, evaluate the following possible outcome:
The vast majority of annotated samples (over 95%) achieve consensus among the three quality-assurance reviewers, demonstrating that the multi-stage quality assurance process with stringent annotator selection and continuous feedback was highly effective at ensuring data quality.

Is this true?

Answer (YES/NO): YES